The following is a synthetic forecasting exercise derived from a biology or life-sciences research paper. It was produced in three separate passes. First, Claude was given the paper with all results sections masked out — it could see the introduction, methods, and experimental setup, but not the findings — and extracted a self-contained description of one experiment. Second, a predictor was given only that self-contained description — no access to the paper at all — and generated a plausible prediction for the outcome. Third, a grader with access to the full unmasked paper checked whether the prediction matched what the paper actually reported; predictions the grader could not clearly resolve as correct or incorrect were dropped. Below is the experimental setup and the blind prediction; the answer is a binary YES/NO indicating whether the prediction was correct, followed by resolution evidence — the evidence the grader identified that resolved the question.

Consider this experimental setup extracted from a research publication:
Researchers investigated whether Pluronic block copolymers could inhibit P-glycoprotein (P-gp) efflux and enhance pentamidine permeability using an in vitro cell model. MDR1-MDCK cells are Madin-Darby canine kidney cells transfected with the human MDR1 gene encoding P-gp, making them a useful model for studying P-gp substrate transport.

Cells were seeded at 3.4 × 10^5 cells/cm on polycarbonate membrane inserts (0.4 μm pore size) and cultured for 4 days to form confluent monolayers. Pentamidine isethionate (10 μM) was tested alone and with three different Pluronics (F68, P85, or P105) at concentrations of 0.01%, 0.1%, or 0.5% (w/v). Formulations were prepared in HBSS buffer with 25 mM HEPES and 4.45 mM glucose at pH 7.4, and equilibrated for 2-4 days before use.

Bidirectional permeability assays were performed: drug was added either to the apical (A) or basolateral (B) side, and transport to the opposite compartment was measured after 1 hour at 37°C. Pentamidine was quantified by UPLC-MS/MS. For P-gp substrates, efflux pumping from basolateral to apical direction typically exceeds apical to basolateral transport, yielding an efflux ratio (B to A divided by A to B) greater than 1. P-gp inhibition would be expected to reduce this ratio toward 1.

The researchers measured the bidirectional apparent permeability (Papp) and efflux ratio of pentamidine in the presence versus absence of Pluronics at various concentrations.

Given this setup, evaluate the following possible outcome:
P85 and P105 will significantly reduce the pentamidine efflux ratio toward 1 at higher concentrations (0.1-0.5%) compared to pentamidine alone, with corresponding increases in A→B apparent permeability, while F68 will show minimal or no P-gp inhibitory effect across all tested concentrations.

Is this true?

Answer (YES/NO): NO